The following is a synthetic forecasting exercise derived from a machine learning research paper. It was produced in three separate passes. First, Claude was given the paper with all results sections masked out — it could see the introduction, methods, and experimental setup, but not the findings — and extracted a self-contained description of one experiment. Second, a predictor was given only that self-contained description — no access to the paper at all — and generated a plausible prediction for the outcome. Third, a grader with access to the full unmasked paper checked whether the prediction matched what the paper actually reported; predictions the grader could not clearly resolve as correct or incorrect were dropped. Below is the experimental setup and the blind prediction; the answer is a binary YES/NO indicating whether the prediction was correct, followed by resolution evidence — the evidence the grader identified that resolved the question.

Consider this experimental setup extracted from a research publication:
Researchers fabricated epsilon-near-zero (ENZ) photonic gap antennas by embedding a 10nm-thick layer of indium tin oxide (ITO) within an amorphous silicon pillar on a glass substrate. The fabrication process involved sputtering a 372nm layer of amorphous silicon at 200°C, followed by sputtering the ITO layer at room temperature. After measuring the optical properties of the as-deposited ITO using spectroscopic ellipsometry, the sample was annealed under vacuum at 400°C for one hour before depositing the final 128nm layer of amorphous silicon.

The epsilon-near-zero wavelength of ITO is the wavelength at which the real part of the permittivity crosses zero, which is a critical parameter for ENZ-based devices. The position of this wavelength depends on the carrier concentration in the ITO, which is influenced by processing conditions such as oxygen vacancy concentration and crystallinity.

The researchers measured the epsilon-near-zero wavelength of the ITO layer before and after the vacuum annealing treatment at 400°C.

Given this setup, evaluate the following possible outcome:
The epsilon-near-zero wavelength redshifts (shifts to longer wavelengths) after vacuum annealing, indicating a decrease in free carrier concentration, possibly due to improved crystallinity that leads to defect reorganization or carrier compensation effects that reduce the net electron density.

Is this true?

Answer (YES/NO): NO